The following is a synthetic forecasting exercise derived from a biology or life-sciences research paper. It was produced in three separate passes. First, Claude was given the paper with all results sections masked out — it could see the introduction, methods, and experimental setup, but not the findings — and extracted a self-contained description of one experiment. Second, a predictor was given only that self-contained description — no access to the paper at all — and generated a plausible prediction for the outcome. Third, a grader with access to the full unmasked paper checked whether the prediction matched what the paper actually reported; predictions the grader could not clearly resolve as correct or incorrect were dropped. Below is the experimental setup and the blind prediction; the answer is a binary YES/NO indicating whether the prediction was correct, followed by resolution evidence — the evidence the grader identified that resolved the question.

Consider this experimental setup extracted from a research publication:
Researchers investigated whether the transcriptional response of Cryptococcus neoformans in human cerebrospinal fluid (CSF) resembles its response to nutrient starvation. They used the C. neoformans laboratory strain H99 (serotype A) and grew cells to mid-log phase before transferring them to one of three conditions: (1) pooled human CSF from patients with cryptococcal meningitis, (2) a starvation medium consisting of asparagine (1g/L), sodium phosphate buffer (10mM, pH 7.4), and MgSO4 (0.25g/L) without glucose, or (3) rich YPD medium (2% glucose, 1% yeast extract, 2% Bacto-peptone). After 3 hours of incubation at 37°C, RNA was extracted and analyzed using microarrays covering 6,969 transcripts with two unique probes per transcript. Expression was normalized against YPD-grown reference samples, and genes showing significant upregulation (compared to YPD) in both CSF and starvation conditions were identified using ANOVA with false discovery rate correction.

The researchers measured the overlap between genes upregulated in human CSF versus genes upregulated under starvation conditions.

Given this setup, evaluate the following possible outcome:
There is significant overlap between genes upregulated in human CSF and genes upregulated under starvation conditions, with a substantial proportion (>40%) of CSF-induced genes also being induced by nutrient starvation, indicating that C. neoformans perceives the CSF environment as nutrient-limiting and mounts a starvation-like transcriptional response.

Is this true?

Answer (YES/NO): YES